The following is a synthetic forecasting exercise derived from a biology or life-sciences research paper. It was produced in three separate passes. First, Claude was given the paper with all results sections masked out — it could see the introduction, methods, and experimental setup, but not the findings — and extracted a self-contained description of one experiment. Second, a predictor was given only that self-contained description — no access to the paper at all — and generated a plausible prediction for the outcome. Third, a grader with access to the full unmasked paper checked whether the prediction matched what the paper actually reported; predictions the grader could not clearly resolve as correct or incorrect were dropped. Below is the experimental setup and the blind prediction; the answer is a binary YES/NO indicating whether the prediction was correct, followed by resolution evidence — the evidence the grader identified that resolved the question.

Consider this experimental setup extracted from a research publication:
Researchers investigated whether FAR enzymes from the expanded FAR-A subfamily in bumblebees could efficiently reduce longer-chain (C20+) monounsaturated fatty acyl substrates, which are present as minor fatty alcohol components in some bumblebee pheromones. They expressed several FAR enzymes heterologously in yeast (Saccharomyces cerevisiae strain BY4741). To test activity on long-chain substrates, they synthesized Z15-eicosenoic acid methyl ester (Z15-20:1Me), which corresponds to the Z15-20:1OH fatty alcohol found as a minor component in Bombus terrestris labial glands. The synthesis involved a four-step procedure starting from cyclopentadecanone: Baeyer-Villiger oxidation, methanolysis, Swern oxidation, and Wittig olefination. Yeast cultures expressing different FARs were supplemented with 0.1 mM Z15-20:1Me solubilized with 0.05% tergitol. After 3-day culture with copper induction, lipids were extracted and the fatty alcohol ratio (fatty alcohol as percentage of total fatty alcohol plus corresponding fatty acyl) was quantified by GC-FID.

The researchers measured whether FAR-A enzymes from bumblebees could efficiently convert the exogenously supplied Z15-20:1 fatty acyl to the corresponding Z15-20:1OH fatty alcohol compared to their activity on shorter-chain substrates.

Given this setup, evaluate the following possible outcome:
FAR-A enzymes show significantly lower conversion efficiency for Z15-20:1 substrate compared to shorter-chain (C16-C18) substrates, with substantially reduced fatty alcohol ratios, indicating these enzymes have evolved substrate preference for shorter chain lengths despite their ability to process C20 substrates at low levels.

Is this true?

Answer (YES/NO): NO